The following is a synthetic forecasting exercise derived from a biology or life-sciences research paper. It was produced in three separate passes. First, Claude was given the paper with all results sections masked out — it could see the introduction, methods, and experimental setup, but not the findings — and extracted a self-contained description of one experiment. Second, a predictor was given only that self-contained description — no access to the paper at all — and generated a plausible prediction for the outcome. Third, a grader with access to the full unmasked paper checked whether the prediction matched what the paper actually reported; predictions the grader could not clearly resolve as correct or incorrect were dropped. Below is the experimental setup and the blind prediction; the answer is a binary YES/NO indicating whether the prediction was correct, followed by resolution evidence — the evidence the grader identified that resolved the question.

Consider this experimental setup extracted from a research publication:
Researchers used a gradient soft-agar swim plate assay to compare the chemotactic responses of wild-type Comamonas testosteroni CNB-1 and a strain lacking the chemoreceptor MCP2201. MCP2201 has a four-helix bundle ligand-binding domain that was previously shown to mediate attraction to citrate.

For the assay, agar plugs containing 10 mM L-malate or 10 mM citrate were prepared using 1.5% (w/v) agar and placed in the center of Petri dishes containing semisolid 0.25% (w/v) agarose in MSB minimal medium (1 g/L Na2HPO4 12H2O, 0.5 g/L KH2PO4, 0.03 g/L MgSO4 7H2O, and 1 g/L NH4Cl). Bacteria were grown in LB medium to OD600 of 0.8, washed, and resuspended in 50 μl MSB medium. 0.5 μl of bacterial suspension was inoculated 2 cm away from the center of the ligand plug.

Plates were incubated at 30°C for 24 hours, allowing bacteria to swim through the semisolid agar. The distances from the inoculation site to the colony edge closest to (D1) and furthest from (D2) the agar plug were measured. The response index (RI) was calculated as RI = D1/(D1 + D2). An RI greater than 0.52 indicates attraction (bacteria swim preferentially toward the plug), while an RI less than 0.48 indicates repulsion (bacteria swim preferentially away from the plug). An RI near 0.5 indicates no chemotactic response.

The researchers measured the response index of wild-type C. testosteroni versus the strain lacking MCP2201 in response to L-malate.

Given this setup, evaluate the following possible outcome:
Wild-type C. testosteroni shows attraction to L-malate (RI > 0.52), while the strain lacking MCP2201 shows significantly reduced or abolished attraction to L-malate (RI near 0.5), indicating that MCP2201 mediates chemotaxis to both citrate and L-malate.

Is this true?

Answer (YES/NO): NO